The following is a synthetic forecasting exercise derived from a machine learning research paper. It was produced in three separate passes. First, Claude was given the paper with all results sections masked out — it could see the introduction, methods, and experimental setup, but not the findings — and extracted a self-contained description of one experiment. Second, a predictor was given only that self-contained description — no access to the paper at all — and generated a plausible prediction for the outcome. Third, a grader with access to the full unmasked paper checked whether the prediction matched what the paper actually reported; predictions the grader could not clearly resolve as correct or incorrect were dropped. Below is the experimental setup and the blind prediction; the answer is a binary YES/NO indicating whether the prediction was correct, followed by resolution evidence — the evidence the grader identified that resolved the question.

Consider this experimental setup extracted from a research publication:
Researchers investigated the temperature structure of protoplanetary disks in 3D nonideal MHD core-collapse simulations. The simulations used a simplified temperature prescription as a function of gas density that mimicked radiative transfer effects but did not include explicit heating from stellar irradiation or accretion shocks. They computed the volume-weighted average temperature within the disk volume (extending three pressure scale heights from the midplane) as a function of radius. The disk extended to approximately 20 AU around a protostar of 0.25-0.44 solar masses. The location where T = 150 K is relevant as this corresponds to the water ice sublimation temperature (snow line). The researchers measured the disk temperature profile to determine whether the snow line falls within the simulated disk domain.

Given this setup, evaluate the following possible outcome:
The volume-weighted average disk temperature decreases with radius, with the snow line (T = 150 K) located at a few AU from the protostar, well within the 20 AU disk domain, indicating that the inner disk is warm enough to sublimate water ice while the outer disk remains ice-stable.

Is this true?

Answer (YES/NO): NO